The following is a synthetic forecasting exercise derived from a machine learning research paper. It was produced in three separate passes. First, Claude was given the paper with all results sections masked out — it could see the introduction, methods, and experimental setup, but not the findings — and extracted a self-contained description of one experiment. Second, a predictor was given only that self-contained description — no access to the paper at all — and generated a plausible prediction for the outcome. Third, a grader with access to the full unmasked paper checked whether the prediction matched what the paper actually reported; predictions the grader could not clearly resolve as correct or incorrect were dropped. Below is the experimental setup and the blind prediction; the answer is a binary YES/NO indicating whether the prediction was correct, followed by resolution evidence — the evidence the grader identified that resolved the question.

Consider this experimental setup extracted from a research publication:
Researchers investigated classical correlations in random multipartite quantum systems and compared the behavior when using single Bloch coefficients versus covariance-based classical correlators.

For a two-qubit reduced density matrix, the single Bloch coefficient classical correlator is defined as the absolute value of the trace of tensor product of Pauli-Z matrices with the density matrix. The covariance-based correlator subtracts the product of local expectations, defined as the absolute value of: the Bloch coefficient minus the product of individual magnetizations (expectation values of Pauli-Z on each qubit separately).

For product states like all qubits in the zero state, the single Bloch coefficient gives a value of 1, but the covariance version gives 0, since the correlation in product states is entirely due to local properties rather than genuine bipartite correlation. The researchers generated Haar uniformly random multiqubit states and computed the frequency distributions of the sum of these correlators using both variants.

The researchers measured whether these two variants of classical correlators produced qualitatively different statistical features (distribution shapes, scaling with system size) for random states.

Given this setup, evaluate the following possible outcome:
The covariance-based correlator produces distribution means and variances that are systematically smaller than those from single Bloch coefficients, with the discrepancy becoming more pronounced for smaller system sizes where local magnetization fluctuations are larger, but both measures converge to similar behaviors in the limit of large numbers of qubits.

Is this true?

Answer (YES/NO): NO